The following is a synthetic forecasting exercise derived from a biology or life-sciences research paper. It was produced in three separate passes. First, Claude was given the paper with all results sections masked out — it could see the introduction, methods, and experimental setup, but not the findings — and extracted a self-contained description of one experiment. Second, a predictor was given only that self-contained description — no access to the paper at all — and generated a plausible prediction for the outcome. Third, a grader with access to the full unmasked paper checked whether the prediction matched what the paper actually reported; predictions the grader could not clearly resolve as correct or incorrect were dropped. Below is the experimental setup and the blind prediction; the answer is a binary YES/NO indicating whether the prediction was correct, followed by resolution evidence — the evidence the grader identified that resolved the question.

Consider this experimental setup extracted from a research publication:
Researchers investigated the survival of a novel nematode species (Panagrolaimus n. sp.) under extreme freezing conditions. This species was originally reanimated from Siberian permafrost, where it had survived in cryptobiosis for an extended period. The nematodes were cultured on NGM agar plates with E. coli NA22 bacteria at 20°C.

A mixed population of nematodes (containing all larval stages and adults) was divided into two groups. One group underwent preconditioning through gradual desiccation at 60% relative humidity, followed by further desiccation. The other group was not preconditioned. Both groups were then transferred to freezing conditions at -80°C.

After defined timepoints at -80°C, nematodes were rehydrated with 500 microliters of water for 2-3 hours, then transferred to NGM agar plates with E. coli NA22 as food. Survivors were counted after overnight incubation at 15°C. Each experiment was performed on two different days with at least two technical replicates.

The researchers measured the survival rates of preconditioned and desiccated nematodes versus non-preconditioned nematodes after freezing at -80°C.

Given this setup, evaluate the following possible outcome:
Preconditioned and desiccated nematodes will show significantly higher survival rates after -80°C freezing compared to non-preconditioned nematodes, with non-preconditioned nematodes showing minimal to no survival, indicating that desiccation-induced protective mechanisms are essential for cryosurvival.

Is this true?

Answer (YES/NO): NO